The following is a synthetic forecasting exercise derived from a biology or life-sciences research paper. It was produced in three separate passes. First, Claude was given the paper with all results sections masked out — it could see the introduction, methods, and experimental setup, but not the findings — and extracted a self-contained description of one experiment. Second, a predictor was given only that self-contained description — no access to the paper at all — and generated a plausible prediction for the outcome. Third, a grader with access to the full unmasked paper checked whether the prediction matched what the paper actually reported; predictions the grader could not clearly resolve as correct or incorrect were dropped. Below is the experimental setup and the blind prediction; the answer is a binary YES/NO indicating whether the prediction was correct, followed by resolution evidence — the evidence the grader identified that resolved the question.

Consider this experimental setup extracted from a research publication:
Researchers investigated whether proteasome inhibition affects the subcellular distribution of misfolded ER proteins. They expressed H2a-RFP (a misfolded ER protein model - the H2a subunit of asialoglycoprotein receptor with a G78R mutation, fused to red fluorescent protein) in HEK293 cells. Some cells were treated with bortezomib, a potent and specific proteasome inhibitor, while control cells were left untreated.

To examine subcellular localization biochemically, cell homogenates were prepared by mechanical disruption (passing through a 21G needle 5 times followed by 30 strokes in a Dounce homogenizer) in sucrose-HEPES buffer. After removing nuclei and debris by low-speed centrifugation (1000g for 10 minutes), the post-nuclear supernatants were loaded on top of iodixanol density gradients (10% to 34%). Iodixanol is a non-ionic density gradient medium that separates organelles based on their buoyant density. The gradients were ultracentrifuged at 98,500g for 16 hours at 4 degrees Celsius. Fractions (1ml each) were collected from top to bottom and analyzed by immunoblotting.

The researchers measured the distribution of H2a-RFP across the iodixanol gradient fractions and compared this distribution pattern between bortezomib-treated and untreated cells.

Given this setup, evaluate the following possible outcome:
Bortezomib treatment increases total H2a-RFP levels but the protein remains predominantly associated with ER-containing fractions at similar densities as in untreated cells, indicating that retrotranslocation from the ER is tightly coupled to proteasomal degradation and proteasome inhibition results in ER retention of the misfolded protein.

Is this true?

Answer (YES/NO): NO